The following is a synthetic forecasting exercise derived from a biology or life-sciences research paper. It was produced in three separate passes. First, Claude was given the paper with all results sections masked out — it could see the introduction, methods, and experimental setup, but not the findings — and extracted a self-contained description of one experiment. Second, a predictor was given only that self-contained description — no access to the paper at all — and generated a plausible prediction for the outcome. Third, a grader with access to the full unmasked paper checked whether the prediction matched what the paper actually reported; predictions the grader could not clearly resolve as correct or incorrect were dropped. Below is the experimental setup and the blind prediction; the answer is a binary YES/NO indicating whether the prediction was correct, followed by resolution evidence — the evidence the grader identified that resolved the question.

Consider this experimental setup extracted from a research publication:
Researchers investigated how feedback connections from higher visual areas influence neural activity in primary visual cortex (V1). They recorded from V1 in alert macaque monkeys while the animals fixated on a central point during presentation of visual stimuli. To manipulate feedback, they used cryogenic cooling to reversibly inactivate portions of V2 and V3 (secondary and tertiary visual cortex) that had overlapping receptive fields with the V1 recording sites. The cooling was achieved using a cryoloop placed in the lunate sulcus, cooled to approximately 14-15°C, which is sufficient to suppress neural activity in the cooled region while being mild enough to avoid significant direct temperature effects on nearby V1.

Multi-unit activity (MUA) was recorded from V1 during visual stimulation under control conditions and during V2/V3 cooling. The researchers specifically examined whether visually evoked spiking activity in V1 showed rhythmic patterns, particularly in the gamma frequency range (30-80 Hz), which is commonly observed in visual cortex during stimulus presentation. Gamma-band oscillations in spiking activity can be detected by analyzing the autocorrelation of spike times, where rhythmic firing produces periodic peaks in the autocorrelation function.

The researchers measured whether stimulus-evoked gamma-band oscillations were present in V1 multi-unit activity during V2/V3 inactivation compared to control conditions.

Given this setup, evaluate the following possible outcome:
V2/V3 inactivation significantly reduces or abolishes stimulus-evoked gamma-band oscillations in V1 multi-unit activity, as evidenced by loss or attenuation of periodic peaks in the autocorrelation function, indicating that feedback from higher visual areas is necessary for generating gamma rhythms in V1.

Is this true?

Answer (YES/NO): YES